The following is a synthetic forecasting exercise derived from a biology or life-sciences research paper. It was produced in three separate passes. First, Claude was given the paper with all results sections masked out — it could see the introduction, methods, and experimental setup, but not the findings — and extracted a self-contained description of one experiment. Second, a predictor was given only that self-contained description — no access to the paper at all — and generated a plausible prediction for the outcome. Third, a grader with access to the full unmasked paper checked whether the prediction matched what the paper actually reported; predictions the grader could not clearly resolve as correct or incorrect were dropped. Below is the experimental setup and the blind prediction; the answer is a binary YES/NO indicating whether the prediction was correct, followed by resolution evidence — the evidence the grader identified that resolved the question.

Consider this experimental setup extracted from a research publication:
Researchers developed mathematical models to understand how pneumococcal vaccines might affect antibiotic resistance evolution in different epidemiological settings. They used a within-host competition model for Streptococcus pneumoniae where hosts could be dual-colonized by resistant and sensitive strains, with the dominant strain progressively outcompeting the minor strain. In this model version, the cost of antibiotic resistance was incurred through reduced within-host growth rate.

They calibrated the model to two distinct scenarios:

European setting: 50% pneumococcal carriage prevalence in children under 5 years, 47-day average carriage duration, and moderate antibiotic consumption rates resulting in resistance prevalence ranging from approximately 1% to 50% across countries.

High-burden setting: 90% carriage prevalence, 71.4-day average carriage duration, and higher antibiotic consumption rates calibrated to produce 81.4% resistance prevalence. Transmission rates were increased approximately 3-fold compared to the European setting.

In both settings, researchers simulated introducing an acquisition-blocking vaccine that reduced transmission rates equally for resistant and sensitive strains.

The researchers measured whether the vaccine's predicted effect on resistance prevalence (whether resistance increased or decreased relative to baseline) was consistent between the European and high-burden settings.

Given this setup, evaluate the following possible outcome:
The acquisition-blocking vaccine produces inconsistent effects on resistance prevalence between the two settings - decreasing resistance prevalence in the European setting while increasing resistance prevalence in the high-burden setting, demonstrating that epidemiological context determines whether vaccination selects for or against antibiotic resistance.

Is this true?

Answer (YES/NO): NO